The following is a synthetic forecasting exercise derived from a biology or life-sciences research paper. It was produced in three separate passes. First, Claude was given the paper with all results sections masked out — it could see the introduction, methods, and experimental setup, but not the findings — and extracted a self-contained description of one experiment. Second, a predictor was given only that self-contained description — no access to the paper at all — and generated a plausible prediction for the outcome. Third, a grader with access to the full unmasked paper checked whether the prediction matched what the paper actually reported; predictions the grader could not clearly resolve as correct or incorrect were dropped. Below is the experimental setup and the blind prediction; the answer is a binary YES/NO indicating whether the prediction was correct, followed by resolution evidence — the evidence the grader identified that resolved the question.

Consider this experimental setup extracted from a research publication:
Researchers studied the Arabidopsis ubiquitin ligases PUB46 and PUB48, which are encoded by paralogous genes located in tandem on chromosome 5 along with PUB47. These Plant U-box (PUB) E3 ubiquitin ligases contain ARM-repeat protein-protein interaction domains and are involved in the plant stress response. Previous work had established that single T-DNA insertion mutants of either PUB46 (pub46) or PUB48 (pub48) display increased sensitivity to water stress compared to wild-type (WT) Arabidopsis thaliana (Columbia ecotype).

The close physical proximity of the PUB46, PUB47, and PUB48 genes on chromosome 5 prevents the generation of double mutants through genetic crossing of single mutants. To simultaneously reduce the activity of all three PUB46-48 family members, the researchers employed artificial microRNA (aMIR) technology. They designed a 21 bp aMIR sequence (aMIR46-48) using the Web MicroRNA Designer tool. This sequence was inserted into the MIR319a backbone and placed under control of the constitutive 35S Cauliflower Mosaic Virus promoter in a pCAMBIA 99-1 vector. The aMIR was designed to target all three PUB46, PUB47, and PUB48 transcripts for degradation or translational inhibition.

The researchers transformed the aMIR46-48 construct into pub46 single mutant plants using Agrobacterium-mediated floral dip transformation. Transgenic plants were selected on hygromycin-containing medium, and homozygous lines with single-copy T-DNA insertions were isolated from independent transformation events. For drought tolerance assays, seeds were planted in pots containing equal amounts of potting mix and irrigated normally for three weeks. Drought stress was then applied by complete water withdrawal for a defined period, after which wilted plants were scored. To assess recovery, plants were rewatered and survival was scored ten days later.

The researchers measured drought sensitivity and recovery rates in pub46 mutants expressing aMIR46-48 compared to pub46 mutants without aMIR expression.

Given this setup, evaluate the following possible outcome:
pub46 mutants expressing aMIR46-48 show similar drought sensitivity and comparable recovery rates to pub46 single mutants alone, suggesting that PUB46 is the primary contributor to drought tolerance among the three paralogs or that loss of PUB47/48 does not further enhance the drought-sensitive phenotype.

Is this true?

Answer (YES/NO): NO